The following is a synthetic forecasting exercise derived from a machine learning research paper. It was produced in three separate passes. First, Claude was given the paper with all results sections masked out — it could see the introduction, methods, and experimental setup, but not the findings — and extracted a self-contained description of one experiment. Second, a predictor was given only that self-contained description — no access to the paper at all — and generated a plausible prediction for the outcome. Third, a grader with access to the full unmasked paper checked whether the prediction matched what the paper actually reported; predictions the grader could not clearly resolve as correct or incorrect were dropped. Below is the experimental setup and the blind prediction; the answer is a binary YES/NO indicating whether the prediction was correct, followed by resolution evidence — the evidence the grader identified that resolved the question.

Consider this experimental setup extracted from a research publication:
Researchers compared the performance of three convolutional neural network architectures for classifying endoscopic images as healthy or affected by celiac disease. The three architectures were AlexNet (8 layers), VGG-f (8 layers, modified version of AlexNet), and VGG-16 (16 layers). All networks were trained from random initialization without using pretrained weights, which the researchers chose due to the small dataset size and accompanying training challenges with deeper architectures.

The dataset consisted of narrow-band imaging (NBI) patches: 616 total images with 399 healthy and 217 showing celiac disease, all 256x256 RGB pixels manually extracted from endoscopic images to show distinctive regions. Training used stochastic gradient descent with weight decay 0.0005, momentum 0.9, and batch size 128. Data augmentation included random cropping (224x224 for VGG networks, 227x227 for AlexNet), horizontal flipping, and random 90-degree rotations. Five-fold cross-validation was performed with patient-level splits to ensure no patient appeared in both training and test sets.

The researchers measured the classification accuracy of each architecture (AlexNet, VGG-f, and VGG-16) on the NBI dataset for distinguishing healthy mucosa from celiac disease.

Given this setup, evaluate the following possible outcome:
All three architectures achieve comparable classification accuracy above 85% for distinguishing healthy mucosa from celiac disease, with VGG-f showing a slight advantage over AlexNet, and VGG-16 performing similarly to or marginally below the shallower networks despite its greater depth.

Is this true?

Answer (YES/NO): NO